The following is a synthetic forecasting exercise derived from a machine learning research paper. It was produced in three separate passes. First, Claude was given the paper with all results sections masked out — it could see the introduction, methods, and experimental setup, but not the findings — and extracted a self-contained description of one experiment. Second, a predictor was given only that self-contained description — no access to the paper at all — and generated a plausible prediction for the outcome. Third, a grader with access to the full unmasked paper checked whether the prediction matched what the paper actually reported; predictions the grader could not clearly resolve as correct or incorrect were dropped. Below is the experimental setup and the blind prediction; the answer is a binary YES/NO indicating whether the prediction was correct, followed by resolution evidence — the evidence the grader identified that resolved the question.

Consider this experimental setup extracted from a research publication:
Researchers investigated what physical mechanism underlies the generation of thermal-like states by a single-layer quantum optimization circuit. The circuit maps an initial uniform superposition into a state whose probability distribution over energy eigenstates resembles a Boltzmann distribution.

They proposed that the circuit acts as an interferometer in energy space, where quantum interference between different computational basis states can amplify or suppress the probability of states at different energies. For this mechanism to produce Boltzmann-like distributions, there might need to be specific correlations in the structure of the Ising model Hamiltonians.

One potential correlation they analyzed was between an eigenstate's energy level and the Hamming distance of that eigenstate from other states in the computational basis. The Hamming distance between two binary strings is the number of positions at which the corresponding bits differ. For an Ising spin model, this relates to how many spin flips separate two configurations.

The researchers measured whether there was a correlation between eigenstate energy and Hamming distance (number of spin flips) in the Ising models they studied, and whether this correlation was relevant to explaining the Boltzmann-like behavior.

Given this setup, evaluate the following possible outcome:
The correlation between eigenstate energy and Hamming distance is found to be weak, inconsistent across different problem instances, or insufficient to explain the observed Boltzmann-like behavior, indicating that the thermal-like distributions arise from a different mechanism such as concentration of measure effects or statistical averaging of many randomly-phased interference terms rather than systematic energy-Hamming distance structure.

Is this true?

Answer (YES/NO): NO